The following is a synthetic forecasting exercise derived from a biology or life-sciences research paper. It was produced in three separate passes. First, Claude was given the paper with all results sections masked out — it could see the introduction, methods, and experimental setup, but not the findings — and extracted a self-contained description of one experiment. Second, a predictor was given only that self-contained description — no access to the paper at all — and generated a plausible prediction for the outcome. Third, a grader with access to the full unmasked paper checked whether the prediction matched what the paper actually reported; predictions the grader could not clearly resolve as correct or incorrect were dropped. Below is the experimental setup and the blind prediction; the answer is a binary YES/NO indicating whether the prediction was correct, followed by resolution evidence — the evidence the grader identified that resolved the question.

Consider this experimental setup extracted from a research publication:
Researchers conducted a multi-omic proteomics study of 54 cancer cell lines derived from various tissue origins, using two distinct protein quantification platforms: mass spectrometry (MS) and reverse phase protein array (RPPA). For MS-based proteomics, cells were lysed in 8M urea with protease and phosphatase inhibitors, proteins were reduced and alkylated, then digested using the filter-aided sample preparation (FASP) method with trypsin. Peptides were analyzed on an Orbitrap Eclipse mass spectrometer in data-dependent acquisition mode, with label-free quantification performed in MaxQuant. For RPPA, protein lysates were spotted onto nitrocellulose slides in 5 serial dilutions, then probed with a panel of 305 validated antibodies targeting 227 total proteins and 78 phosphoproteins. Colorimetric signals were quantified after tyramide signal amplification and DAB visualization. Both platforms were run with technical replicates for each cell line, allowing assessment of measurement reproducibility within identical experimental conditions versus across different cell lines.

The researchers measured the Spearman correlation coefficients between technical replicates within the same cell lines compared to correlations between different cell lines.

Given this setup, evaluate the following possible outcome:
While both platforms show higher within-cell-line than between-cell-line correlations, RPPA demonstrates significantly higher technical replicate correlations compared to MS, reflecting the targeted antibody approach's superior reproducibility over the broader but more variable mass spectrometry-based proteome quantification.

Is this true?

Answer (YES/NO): NO